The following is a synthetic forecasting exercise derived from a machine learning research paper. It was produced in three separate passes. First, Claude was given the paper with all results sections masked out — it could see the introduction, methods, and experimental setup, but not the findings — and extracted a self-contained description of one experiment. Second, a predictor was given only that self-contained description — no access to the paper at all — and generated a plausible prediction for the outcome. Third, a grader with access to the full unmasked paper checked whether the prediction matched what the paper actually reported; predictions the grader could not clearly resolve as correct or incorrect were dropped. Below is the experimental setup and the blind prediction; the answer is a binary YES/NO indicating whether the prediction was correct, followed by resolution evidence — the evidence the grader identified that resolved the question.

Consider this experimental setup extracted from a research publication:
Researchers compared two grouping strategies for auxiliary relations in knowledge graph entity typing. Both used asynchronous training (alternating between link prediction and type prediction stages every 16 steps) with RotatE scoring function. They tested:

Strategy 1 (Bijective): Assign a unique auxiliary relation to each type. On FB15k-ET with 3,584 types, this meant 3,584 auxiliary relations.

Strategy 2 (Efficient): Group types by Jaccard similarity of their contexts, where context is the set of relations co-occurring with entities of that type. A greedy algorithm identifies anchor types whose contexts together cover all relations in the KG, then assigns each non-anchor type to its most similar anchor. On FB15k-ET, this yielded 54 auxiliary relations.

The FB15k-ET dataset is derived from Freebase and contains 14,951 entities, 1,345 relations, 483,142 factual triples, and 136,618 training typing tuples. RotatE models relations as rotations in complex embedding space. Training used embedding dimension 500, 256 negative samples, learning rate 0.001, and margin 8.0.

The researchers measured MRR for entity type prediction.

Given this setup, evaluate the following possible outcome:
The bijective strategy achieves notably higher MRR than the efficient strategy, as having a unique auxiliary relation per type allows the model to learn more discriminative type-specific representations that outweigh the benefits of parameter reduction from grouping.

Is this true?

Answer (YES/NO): NO